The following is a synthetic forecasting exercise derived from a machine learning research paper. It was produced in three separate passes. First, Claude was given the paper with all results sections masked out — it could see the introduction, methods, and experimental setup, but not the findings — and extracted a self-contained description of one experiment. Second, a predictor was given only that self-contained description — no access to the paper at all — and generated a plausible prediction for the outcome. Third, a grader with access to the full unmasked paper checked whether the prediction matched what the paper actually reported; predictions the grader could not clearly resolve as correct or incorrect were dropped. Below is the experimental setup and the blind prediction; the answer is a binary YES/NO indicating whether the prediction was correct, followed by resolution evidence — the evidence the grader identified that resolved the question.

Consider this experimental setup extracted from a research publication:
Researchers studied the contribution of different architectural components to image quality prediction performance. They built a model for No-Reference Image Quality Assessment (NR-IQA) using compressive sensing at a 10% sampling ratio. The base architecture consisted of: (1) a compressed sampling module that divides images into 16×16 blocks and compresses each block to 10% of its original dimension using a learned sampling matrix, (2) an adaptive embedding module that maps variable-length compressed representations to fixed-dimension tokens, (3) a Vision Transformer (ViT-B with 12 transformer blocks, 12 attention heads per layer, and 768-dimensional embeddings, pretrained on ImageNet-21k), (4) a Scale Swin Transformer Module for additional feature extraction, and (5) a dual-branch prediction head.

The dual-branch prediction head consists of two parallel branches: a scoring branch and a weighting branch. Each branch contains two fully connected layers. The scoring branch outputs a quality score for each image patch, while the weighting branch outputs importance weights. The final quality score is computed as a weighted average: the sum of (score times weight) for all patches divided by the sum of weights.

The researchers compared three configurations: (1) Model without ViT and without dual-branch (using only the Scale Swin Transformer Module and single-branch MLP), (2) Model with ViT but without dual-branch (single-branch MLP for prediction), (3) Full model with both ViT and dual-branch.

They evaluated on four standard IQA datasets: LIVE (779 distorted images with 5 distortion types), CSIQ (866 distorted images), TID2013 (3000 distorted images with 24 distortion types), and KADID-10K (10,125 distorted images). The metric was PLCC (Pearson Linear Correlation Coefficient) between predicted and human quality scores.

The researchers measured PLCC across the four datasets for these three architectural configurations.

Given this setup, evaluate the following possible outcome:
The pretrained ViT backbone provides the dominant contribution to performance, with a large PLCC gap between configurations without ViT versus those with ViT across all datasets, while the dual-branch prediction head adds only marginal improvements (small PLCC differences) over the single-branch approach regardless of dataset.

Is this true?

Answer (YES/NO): YES